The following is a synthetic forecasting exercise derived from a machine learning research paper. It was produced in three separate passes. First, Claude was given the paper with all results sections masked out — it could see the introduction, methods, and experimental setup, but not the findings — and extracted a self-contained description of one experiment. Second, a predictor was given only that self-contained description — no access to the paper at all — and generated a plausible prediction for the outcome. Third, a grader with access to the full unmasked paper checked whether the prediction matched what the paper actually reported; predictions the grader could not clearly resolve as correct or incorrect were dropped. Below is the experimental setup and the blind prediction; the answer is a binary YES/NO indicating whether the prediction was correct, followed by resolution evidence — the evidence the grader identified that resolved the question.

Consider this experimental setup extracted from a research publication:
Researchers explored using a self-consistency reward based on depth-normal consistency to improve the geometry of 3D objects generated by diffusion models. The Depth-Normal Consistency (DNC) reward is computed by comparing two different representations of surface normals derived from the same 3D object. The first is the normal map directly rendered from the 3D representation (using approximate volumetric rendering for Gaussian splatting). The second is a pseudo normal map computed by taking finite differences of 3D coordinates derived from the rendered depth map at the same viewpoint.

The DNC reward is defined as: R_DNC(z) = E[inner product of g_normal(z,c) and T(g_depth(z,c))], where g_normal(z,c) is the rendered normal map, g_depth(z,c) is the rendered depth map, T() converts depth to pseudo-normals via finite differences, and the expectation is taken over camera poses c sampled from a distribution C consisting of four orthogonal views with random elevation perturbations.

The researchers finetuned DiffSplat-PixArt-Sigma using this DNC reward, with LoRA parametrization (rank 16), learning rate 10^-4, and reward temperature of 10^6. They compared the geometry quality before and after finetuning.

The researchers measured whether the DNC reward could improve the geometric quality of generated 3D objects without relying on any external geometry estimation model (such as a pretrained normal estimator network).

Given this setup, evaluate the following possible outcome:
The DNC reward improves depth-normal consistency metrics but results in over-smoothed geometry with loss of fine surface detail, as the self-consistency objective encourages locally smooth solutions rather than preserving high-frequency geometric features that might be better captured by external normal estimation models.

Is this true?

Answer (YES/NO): NO